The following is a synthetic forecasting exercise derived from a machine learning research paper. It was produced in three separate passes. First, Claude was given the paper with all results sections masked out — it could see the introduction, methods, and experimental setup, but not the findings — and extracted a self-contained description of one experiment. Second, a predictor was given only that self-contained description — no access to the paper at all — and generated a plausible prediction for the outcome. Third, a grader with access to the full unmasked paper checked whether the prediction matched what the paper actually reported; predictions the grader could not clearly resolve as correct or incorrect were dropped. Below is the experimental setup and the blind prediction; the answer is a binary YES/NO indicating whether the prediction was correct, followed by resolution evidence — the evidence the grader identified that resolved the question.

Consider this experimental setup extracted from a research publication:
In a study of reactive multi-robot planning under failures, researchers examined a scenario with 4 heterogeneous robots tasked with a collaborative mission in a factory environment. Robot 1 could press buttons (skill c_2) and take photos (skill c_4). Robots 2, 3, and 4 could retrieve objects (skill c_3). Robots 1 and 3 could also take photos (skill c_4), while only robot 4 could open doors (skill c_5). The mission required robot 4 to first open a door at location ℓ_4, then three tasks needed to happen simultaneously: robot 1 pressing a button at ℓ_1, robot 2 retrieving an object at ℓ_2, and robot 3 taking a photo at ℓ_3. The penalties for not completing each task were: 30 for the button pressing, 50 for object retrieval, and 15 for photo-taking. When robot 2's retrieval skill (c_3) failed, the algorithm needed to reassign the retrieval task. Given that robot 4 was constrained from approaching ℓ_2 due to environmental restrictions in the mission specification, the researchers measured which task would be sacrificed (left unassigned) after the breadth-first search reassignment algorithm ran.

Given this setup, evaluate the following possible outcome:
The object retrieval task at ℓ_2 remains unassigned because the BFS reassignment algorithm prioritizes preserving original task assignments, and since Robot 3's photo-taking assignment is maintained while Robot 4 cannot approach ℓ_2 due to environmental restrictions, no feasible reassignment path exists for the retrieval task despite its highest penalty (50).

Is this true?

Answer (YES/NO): NO